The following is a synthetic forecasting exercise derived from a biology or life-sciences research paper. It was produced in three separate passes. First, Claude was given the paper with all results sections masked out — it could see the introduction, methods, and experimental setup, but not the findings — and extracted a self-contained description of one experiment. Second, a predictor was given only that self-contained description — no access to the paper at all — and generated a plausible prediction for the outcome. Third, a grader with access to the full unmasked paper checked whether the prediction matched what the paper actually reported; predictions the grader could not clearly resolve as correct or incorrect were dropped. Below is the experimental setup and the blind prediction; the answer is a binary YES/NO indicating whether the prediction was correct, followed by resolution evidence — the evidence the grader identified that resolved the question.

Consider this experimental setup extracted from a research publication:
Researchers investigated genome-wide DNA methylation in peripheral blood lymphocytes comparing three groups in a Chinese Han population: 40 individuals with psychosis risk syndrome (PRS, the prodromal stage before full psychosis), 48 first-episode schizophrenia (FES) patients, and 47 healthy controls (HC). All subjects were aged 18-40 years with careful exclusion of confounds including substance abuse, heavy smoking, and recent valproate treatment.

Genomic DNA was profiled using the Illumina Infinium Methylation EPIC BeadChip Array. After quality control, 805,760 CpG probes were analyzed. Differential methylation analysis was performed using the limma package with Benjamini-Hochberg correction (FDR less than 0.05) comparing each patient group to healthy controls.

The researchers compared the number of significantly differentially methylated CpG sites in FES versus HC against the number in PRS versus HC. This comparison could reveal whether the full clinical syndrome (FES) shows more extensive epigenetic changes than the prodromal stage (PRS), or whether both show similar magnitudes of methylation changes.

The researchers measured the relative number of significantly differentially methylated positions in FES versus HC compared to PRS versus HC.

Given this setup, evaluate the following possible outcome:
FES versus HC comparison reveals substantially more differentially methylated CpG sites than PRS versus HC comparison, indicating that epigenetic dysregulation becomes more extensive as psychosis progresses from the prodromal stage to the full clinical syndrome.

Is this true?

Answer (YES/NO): YES